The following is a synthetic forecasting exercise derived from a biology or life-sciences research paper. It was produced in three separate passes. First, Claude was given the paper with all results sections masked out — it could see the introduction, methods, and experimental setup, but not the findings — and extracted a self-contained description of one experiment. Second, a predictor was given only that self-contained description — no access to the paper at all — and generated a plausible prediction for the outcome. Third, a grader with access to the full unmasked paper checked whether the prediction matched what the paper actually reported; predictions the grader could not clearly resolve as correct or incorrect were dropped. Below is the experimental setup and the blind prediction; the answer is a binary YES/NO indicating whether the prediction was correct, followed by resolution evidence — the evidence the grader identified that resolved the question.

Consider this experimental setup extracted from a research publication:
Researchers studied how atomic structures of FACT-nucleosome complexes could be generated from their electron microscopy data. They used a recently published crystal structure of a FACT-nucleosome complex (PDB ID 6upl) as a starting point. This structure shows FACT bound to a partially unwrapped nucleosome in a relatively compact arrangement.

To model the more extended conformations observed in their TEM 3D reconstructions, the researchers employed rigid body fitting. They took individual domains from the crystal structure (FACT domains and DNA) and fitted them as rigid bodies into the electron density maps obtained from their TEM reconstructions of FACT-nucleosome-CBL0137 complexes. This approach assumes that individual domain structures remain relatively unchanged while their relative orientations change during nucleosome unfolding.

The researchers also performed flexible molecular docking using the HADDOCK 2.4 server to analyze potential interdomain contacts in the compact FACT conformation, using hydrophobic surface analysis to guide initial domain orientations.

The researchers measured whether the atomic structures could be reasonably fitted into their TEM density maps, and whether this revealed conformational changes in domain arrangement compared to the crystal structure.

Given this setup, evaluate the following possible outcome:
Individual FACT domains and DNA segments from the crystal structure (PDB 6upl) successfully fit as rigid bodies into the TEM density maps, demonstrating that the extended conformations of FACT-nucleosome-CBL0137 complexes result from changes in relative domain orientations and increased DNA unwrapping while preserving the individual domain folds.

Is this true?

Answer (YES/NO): YES